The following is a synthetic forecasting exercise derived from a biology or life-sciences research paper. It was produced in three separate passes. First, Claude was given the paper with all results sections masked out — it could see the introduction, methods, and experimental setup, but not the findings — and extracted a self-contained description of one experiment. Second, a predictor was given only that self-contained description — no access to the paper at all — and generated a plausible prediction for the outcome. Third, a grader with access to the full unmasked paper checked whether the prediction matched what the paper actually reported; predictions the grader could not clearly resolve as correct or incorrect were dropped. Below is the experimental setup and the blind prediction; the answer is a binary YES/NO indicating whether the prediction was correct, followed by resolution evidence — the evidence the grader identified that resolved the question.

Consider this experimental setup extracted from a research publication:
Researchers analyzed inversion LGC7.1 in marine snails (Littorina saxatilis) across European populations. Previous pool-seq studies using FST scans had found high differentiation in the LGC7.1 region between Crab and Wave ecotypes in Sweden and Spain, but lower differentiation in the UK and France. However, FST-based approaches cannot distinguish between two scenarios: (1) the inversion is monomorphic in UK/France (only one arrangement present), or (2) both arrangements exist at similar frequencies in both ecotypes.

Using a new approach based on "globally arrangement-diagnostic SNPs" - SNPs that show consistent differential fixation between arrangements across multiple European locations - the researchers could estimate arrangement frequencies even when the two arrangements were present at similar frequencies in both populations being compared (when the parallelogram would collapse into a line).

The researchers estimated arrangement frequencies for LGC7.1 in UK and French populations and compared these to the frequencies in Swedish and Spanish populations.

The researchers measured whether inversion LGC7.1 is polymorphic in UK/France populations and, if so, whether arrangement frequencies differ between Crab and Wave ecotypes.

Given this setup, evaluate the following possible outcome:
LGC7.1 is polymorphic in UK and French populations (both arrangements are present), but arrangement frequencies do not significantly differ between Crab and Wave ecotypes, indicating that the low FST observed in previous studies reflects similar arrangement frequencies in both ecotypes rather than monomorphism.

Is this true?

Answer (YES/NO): YES